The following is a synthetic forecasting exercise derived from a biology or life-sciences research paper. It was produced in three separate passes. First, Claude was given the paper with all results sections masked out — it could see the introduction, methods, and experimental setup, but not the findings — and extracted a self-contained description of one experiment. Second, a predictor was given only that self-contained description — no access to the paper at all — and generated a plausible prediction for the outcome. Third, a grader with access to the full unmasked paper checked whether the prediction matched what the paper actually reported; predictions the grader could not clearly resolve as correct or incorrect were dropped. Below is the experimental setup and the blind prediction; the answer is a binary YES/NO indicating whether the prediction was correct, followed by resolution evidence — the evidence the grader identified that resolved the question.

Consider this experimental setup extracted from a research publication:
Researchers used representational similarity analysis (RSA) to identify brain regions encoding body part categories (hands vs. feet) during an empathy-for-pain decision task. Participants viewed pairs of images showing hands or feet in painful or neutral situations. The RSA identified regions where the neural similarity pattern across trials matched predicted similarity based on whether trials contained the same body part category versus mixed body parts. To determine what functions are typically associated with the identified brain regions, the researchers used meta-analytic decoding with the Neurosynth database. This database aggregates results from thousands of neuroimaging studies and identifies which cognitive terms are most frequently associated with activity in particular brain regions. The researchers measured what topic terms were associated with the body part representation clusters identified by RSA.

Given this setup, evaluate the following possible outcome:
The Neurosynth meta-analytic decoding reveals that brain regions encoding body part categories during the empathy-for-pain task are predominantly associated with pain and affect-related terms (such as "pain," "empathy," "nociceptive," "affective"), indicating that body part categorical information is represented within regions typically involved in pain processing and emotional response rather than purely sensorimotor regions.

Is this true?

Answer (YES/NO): NO